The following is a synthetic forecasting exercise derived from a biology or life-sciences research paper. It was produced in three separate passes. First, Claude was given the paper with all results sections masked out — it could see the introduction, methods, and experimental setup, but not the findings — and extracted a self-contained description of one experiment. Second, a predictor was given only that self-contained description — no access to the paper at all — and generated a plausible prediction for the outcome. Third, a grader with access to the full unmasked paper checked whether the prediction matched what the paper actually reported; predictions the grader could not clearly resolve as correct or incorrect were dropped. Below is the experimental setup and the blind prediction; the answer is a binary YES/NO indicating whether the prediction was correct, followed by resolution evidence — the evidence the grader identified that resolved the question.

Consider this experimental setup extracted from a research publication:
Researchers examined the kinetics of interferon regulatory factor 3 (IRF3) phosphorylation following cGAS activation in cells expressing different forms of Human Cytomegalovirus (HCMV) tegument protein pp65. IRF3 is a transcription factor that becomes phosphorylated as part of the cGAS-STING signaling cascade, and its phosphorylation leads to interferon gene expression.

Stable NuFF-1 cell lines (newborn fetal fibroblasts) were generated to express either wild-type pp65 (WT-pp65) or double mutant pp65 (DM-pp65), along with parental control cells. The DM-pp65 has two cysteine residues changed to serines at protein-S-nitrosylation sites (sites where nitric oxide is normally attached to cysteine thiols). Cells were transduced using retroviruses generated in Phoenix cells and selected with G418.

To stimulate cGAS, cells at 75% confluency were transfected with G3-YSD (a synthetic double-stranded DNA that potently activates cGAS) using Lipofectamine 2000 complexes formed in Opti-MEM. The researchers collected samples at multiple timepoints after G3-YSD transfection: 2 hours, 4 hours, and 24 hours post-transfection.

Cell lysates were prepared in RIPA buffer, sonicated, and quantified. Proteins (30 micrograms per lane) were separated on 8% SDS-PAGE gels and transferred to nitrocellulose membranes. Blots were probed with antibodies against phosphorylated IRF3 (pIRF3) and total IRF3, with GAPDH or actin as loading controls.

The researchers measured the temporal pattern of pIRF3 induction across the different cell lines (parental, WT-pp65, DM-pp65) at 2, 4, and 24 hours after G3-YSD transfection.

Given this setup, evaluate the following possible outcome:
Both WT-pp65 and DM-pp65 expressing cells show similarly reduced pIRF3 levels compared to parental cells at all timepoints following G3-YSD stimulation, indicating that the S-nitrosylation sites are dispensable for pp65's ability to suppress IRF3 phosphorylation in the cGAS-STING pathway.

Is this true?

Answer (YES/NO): NO